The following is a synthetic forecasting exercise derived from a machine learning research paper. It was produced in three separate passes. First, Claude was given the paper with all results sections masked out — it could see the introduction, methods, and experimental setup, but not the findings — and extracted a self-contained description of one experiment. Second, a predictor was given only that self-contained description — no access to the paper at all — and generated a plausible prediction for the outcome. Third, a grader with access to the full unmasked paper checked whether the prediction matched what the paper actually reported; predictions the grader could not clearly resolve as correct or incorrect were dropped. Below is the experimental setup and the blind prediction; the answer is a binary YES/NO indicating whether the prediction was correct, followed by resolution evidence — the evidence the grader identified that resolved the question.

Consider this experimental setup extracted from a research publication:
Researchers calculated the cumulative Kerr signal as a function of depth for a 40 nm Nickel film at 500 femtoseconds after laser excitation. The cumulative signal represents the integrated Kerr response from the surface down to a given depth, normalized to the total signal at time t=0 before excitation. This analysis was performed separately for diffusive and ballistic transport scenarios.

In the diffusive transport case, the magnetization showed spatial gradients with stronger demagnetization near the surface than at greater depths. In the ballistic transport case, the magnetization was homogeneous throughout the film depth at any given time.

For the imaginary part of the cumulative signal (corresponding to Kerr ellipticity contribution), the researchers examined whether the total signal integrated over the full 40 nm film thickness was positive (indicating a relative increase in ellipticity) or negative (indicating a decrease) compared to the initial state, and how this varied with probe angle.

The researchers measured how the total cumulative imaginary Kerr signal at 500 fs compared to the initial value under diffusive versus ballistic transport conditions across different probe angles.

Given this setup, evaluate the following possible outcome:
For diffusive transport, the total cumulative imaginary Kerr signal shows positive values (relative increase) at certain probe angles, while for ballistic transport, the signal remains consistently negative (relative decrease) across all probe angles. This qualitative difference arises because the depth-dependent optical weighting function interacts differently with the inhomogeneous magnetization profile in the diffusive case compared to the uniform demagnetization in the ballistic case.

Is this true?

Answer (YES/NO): YES